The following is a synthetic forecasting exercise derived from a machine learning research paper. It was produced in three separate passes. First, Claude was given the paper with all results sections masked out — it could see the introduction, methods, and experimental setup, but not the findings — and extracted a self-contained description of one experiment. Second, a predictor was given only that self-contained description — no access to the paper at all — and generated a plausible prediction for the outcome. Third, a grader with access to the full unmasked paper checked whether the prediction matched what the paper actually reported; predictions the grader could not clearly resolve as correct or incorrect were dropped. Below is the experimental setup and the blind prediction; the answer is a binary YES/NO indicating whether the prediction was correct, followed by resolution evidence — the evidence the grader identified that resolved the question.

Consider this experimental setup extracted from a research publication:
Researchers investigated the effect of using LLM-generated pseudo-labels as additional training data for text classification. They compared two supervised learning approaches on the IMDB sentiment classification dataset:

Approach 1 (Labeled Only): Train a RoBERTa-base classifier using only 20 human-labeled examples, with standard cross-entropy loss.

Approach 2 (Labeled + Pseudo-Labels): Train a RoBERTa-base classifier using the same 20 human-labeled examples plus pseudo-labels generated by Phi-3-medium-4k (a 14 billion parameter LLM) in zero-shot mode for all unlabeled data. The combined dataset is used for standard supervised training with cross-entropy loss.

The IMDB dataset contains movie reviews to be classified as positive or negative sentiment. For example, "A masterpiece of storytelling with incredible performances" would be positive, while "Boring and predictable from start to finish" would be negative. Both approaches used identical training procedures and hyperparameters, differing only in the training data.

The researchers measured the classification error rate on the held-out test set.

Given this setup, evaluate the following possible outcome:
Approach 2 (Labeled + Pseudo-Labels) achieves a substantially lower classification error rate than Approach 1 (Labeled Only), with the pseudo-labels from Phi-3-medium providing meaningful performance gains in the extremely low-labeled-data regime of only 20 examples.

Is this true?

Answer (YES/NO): YES